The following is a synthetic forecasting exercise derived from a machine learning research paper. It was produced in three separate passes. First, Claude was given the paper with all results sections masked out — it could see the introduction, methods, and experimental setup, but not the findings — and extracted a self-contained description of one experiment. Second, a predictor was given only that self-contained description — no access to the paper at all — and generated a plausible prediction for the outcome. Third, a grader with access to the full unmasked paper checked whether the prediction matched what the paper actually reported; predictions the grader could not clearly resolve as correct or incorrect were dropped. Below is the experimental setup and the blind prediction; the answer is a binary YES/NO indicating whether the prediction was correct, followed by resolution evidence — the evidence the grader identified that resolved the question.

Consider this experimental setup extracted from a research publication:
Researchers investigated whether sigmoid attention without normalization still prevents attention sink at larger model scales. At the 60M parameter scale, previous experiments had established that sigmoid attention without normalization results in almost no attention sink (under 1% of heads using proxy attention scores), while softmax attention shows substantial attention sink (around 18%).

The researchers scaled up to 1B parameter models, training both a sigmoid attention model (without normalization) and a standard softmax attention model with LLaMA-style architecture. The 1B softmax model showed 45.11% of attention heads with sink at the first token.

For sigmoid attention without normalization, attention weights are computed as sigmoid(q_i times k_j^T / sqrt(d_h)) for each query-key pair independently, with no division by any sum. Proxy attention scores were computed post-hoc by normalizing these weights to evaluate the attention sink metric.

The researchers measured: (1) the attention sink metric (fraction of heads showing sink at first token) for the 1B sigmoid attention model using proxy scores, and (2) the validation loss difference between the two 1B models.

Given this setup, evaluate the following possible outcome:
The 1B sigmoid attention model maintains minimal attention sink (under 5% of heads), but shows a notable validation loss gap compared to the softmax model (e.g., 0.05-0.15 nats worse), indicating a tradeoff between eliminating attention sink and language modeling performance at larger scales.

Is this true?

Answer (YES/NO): NO